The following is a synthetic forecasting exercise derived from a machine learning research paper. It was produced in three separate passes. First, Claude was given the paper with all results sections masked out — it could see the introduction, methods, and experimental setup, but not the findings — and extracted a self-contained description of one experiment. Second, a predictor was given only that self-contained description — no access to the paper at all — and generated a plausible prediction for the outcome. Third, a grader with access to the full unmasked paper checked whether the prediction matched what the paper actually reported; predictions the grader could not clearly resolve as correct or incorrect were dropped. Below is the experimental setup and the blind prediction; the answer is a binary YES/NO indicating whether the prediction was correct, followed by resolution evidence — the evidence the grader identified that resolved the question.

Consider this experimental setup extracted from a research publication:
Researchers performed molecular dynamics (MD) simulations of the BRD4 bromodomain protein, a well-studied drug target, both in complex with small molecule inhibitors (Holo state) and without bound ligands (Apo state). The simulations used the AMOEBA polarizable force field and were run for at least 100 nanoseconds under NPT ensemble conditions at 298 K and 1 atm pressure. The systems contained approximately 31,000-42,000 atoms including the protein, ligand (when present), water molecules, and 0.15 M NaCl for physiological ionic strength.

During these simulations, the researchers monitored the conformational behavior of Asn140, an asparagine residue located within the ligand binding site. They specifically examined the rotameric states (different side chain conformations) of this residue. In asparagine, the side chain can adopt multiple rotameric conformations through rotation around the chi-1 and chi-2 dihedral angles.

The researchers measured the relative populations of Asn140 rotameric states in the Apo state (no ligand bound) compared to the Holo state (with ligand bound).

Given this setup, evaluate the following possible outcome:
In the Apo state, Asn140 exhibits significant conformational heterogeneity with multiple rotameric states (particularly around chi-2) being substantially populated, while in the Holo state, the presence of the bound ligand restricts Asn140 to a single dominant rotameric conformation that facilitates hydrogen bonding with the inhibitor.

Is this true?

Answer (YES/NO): YES